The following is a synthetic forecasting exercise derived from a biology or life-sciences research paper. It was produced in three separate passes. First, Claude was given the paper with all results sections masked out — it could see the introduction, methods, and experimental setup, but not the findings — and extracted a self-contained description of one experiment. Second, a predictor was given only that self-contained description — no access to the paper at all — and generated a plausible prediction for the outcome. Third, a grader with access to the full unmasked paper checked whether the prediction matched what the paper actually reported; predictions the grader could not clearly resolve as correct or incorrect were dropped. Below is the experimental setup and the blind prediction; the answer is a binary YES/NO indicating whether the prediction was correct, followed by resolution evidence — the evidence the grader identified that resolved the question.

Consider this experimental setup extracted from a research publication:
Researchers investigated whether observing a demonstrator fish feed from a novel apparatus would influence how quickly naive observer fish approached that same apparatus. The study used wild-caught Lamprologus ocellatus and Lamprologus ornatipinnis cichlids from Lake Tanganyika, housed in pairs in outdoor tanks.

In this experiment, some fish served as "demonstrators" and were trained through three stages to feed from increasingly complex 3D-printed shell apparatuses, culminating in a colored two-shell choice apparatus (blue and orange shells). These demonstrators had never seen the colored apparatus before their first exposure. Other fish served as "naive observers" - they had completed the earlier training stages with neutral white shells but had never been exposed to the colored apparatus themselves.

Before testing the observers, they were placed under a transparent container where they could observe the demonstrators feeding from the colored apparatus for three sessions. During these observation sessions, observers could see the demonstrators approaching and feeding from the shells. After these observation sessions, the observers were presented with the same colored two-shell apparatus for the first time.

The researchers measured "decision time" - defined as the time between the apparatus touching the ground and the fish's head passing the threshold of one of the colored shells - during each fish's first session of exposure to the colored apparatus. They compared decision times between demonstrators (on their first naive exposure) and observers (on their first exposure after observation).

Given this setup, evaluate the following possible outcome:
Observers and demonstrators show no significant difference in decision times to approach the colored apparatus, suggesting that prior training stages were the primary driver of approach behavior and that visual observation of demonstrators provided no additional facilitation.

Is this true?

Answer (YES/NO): NO